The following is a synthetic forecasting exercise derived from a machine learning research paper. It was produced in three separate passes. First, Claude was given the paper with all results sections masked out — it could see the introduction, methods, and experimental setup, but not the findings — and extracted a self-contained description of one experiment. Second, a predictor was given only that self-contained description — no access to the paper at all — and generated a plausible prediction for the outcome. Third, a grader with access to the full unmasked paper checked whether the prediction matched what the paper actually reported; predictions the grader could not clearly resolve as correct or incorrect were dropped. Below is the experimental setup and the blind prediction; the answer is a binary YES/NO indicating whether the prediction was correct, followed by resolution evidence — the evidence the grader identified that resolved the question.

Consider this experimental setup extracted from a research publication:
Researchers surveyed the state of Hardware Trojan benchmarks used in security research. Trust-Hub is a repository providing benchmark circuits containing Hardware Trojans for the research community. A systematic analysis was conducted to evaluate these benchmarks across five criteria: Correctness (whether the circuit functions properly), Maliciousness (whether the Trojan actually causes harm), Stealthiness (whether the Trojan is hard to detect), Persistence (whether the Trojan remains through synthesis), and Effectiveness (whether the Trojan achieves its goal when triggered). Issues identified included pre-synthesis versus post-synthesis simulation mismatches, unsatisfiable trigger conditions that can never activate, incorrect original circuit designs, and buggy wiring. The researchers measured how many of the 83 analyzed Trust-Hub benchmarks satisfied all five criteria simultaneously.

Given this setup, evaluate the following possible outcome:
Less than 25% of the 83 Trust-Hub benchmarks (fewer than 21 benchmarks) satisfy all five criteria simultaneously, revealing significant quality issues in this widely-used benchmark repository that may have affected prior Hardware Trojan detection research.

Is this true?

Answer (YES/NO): YES